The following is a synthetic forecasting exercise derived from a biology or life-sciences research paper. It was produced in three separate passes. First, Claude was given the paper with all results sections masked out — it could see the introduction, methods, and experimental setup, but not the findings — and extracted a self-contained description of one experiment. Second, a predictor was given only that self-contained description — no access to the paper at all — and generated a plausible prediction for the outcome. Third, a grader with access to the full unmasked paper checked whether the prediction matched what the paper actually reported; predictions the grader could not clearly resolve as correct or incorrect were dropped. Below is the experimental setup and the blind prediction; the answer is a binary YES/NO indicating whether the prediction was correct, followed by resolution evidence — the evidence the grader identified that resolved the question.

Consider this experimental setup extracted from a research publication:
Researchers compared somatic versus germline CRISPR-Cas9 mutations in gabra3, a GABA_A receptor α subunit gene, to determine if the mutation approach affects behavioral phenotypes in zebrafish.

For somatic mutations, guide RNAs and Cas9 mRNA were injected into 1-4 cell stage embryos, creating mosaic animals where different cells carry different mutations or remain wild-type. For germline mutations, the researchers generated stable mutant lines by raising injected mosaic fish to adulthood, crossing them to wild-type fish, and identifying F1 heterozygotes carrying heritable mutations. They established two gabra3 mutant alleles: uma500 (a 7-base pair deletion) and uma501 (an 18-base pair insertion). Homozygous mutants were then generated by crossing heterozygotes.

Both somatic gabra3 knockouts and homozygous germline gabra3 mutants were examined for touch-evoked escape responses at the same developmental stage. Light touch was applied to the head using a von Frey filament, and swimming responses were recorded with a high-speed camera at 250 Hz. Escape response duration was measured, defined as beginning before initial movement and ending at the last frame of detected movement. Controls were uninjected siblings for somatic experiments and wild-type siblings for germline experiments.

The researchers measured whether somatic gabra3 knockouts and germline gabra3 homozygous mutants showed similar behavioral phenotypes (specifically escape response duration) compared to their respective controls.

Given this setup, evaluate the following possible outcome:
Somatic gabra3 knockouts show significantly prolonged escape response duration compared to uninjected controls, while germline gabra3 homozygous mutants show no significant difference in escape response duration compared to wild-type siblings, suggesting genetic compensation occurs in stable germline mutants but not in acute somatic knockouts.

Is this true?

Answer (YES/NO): NO